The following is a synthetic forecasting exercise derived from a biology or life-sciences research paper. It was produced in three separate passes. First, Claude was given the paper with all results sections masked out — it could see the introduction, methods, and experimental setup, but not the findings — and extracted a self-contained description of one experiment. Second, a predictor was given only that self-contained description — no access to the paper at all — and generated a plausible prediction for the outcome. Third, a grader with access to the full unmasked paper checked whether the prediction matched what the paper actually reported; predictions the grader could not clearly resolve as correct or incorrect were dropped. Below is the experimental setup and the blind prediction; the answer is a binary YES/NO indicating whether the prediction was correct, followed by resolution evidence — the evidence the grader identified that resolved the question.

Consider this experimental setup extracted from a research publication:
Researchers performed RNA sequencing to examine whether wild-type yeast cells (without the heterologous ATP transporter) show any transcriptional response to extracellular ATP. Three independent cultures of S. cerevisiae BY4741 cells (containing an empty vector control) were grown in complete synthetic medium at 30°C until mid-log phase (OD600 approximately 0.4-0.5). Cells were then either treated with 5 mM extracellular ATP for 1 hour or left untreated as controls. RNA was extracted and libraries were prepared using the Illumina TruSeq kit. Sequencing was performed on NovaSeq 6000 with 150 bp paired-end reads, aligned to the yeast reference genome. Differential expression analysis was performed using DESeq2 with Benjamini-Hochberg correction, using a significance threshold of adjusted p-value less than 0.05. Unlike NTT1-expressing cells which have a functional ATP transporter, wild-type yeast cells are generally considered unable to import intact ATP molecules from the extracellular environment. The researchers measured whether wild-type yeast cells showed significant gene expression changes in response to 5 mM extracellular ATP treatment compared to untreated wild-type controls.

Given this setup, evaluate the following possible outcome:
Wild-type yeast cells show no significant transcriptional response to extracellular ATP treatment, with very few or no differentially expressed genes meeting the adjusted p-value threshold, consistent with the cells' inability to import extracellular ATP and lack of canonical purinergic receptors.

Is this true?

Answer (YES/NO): NO